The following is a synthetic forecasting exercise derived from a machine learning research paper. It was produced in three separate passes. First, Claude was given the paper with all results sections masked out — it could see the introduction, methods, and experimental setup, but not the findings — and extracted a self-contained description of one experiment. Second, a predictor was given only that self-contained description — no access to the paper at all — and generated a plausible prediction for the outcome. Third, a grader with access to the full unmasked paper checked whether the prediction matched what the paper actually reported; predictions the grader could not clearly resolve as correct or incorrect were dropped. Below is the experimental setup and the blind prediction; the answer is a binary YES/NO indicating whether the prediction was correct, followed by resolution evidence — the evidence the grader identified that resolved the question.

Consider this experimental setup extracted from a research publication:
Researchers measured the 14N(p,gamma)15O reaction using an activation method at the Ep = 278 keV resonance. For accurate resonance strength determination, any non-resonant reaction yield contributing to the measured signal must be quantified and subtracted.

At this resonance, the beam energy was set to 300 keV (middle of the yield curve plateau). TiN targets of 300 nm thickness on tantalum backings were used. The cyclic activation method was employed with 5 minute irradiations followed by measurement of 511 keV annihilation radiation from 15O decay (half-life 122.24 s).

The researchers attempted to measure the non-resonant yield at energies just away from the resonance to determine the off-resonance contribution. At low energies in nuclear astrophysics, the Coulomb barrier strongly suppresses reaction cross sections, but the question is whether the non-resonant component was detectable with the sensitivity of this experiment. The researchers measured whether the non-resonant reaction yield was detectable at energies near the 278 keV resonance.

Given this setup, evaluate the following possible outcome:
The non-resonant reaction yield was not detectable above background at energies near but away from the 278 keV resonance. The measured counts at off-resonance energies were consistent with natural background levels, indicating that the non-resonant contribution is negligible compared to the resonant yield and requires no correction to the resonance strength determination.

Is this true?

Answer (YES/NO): NO